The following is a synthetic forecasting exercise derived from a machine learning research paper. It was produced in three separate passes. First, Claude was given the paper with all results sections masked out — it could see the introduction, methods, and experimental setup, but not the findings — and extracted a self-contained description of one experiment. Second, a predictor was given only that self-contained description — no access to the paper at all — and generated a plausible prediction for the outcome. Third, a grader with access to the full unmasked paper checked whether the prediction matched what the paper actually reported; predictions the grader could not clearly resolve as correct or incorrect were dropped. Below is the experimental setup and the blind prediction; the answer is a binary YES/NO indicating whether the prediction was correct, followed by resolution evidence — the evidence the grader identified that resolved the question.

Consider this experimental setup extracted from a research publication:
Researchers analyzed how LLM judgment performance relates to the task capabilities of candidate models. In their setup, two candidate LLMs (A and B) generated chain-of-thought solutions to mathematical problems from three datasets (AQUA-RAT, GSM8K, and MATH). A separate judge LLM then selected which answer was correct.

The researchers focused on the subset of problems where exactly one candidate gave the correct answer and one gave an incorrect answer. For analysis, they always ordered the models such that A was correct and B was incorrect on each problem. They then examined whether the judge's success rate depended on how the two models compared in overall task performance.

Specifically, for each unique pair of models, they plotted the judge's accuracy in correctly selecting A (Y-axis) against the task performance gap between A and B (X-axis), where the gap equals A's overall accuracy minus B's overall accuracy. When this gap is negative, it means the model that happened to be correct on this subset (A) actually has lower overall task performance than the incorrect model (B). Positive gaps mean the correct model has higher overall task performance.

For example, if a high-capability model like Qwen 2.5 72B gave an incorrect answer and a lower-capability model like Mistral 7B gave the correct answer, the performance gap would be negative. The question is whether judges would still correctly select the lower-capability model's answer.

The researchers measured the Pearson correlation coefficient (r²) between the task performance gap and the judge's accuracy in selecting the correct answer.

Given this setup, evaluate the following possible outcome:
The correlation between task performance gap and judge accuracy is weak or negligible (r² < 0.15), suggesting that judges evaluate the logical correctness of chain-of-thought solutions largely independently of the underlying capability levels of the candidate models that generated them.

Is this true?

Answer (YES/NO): NO